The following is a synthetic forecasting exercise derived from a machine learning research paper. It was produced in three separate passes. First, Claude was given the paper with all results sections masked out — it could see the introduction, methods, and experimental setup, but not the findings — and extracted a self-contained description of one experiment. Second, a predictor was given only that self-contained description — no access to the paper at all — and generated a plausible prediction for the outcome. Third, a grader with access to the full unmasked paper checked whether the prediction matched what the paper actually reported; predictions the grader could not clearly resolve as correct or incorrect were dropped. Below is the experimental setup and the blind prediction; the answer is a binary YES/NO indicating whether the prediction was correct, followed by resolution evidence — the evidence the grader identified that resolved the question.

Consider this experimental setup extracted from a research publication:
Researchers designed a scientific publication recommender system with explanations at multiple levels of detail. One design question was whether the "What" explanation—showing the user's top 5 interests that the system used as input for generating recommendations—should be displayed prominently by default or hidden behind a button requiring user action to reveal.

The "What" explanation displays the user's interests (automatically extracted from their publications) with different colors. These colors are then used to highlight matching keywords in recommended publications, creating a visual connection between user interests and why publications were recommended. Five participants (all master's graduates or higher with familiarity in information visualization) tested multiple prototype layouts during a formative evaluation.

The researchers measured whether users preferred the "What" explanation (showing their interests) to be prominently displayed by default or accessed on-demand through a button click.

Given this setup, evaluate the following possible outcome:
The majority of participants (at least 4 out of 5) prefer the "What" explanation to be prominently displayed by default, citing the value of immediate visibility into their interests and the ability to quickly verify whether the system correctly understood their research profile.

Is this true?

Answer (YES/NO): NO